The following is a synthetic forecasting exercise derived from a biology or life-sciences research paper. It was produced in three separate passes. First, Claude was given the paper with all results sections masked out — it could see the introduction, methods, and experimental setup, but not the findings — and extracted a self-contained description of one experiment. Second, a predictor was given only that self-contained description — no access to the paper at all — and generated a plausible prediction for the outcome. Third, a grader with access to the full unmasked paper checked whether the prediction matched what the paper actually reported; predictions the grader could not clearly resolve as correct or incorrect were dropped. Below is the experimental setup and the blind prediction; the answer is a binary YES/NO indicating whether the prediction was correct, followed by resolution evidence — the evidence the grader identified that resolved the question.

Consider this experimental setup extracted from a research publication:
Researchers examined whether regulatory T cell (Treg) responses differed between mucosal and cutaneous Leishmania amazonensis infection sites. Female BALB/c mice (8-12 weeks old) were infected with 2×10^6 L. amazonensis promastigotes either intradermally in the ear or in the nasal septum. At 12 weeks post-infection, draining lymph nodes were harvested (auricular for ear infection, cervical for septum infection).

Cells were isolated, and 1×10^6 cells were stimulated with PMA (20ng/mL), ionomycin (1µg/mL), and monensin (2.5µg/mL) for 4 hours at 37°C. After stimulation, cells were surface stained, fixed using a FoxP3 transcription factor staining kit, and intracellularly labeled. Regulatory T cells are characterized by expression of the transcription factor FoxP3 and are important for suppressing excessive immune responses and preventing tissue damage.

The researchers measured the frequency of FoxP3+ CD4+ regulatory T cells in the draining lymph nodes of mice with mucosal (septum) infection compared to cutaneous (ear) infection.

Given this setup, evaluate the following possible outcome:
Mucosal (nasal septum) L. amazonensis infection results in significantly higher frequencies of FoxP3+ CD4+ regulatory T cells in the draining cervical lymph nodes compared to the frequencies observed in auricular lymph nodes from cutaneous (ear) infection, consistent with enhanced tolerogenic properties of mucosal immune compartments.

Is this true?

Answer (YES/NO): NO